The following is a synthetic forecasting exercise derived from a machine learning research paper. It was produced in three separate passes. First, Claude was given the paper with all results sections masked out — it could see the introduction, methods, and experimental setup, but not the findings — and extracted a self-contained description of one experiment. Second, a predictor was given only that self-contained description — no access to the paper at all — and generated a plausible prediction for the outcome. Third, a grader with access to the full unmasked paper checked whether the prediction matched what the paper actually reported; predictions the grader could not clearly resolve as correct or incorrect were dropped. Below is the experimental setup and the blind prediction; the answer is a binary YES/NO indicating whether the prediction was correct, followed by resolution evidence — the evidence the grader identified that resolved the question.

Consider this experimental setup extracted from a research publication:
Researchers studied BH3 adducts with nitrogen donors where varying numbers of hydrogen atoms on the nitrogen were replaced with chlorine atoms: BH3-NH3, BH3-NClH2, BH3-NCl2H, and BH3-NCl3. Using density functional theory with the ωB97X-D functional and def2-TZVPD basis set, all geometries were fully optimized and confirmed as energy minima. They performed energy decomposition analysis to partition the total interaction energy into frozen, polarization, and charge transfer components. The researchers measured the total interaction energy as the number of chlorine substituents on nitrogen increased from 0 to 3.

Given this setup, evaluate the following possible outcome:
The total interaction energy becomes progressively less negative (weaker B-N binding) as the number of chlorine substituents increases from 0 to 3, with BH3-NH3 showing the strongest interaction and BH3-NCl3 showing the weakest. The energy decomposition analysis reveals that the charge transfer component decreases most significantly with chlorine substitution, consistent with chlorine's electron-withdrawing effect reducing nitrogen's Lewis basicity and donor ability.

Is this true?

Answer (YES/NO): NO